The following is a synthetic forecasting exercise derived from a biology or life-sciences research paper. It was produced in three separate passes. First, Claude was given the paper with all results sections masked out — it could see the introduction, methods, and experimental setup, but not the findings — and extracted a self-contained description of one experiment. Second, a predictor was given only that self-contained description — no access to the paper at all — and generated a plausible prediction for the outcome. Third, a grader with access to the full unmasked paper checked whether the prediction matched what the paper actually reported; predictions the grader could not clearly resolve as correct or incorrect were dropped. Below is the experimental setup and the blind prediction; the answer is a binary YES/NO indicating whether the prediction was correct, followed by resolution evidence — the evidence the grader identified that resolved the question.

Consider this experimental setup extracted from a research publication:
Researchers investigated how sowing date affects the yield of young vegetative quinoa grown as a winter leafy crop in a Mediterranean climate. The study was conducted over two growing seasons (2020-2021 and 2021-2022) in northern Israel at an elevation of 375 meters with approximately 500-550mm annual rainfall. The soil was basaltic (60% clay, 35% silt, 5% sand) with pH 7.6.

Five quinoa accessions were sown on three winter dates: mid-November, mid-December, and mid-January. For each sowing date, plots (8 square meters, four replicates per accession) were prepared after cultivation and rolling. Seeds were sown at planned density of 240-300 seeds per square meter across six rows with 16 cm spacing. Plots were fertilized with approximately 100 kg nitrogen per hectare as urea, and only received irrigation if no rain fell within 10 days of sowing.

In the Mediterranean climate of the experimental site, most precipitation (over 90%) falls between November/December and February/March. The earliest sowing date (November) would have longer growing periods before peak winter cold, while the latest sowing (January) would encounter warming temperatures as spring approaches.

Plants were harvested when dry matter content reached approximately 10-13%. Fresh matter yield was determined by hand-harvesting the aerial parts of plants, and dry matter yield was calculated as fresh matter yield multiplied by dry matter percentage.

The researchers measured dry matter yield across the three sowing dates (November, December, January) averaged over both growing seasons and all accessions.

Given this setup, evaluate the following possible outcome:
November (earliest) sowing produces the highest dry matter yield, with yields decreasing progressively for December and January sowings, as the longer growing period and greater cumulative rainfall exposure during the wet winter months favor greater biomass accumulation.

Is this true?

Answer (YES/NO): NO